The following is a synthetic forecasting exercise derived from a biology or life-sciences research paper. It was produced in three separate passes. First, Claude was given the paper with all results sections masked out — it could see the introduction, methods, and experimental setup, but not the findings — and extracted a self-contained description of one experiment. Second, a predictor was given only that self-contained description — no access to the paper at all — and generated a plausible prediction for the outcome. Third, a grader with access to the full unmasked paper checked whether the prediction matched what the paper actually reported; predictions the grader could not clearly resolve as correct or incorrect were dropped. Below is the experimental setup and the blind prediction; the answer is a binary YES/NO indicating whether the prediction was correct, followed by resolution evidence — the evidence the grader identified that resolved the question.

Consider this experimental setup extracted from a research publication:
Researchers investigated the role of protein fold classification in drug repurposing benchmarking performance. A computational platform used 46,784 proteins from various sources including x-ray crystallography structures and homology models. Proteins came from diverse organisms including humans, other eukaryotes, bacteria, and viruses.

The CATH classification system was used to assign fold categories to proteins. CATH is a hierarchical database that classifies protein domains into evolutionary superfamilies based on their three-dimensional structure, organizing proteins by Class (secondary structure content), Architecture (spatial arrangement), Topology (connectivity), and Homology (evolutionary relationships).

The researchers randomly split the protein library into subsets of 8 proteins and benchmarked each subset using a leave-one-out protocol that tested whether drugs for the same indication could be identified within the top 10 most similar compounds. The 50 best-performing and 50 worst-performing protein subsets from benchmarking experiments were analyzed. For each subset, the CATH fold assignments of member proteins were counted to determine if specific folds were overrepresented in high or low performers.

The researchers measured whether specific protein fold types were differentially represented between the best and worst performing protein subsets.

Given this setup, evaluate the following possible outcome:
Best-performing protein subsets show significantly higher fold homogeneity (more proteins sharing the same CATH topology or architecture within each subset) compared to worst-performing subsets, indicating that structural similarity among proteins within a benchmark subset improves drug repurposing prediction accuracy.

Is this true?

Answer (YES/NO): NO